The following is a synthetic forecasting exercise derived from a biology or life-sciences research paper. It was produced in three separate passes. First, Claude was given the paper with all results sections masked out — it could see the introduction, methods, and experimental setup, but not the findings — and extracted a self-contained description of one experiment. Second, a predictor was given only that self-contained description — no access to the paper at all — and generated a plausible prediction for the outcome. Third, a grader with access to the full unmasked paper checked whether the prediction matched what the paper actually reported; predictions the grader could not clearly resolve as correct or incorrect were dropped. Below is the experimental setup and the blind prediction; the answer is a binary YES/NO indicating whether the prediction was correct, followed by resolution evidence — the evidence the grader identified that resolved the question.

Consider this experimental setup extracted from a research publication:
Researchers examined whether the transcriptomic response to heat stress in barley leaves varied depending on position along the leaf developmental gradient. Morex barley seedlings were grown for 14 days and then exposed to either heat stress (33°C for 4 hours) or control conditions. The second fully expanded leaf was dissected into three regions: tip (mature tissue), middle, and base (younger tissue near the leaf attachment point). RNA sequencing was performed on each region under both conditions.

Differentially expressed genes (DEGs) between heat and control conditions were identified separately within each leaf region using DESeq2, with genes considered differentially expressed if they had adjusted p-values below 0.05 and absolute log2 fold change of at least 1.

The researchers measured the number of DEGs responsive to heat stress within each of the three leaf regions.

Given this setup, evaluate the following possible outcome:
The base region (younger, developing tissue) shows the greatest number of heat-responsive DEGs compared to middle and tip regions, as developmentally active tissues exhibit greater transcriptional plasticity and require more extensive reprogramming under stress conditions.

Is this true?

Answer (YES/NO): NO